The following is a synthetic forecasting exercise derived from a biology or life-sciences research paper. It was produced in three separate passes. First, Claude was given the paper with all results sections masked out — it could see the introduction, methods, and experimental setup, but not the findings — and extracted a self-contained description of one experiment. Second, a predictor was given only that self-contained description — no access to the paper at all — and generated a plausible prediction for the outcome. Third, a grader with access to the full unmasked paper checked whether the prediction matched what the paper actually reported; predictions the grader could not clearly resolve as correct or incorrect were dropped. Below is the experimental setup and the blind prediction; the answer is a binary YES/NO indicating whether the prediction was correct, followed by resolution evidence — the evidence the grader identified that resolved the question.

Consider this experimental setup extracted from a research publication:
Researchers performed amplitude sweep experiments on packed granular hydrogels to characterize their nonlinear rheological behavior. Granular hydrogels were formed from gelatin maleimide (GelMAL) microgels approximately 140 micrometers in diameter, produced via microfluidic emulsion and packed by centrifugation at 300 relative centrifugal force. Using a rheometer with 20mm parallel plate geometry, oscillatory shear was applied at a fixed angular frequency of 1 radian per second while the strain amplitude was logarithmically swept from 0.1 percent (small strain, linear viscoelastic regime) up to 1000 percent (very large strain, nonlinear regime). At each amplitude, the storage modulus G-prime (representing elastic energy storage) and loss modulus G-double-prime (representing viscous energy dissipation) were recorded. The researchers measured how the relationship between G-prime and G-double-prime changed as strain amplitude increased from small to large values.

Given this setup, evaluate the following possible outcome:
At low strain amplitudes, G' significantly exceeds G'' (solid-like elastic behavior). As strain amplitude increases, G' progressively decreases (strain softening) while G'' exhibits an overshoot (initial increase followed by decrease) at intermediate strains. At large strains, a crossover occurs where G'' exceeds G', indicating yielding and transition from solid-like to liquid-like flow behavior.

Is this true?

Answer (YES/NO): YES